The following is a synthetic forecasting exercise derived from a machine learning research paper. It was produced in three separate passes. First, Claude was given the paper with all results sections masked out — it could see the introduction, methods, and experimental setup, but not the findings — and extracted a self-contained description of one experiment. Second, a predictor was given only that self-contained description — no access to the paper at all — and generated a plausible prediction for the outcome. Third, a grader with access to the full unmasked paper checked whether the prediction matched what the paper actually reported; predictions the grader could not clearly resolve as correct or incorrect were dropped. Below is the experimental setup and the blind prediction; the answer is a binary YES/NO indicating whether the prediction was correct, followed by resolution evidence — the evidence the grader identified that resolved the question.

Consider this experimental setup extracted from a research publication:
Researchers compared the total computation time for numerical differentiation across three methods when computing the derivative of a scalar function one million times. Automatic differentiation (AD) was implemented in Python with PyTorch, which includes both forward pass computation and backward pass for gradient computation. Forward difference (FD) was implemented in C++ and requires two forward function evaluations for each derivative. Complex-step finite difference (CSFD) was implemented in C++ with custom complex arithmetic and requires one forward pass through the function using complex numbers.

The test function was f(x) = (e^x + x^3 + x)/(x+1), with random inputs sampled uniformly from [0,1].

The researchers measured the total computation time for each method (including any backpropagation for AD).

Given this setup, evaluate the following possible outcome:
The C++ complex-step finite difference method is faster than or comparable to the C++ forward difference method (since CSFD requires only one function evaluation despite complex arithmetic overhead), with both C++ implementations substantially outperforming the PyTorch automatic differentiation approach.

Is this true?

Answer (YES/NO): NO